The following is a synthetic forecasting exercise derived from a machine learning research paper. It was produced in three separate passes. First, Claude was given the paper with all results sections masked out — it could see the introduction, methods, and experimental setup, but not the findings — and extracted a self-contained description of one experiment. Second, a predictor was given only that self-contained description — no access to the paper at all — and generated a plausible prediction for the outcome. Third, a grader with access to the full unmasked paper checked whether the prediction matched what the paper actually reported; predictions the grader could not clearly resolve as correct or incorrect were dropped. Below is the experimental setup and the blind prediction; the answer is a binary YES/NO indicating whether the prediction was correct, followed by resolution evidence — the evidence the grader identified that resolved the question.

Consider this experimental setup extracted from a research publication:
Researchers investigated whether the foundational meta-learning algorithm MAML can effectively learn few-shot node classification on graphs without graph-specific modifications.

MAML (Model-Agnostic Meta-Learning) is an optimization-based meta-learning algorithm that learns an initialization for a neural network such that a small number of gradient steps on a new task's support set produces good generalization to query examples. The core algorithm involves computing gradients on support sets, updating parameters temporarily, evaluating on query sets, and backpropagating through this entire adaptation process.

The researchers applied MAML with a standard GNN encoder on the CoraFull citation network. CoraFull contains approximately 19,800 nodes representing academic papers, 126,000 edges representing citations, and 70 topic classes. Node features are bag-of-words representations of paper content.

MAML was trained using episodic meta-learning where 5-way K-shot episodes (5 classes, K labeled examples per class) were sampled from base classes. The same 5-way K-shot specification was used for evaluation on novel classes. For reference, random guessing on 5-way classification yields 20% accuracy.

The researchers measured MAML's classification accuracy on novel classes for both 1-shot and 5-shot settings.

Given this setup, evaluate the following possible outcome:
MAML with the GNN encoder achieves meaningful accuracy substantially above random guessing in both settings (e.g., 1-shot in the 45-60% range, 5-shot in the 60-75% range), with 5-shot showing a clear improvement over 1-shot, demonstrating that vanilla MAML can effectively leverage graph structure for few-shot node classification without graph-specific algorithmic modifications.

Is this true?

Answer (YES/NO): NO